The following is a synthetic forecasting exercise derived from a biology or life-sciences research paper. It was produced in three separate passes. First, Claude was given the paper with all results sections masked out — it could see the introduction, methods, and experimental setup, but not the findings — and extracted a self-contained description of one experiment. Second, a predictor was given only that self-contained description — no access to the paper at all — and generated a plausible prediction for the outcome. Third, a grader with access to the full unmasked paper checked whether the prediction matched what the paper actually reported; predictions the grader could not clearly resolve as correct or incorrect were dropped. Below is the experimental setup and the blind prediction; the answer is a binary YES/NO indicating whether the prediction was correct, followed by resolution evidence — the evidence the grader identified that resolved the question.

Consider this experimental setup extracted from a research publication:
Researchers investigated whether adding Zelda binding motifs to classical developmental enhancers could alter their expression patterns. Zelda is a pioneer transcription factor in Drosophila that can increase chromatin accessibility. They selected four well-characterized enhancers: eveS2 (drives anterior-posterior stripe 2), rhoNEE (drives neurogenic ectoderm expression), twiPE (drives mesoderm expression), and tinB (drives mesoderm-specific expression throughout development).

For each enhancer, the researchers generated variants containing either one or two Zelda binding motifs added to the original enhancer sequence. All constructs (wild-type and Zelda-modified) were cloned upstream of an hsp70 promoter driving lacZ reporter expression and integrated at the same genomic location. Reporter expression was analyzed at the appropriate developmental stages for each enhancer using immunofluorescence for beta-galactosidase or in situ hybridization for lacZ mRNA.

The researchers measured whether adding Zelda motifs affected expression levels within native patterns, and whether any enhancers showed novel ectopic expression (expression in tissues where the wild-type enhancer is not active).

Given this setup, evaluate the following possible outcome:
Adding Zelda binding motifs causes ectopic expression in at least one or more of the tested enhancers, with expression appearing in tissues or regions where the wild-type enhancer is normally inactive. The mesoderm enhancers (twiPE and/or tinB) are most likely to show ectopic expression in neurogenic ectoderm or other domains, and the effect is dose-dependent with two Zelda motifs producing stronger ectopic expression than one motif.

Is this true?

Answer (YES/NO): NO